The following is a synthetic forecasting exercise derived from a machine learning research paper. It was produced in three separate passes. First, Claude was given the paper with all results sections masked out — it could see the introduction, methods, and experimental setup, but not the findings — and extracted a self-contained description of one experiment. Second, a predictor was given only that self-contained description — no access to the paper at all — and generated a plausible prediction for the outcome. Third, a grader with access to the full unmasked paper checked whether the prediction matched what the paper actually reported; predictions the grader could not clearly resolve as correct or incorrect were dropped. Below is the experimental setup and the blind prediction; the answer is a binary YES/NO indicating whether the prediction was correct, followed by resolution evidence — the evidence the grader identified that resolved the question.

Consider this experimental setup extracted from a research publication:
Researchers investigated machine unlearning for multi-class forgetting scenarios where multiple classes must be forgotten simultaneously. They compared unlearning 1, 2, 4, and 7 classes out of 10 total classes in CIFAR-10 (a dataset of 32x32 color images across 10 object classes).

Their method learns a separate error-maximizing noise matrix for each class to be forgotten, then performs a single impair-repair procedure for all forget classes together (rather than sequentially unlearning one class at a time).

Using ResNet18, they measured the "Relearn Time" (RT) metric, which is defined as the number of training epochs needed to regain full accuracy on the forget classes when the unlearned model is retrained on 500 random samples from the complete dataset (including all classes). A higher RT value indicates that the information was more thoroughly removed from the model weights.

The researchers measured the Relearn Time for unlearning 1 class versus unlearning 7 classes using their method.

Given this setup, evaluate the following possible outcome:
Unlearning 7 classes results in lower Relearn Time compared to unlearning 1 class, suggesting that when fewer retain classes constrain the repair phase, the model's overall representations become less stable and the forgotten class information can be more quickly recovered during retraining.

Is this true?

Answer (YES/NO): NO